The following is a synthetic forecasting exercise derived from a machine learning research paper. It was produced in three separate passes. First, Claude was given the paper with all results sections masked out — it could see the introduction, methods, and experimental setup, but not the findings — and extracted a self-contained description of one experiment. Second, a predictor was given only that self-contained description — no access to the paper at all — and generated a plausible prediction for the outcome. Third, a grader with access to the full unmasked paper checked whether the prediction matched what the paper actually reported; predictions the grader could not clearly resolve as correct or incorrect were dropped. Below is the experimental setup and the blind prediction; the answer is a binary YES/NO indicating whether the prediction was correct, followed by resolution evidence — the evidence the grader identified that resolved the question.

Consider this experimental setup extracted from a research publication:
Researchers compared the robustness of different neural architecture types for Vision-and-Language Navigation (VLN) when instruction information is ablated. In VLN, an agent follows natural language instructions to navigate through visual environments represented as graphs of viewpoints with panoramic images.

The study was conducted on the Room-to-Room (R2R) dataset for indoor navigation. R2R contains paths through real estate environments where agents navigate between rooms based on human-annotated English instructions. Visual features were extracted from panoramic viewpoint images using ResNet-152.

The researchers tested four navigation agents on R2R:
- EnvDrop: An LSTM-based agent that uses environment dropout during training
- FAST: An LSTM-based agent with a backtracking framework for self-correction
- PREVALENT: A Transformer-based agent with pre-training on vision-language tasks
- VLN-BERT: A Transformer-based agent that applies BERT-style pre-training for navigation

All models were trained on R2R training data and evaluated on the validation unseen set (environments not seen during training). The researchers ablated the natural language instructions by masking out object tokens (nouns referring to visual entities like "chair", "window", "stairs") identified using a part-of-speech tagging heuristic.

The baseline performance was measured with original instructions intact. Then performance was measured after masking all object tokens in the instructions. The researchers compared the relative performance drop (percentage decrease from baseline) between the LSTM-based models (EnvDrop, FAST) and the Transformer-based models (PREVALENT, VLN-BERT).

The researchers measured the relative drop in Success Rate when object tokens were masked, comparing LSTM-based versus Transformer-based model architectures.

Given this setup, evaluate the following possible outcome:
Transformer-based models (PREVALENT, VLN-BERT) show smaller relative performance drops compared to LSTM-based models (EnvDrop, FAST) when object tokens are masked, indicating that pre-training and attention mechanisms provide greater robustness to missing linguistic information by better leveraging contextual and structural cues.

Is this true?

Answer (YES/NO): YES